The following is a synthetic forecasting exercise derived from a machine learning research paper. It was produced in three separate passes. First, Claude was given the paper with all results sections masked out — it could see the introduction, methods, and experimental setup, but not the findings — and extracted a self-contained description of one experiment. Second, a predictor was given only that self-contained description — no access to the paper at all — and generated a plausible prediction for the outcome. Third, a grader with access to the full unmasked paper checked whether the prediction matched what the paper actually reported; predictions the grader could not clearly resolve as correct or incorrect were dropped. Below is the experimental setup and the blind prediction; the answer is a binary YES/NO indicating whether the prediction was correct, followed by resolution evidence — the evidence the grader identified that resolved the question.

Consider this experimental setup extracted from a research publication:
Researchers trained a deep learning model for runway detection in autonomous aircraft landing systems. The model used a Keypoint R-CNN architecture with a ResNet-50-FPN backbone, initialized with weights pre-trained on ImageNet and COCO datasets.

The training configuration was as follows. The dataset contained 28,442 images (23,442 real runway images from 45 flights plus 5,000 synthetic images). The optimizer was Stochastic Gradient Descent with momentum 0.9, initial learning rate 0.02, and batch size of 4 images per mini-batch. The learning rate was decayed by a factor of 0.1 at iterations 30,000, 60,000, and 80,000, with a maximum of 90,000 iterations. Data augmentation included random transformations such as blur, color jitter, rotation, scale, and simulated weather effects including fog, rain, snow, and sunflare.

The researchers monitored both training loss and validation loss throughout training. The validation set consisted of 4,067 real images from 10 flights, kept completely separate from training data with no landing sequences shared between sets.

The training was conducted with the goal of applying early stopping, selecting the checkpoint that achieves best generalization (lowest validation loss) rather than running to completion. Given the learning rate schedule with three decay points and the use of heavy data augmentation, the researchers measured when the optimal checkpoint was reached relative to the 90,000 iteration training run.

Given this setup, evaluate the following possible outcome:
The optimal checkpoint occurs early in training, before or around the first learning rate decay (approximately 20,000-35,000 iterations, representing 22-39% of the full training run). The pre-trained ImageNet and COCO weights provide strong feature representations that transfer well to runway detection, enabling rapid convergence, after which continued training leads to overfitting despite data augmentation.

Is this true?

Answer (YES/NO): NO